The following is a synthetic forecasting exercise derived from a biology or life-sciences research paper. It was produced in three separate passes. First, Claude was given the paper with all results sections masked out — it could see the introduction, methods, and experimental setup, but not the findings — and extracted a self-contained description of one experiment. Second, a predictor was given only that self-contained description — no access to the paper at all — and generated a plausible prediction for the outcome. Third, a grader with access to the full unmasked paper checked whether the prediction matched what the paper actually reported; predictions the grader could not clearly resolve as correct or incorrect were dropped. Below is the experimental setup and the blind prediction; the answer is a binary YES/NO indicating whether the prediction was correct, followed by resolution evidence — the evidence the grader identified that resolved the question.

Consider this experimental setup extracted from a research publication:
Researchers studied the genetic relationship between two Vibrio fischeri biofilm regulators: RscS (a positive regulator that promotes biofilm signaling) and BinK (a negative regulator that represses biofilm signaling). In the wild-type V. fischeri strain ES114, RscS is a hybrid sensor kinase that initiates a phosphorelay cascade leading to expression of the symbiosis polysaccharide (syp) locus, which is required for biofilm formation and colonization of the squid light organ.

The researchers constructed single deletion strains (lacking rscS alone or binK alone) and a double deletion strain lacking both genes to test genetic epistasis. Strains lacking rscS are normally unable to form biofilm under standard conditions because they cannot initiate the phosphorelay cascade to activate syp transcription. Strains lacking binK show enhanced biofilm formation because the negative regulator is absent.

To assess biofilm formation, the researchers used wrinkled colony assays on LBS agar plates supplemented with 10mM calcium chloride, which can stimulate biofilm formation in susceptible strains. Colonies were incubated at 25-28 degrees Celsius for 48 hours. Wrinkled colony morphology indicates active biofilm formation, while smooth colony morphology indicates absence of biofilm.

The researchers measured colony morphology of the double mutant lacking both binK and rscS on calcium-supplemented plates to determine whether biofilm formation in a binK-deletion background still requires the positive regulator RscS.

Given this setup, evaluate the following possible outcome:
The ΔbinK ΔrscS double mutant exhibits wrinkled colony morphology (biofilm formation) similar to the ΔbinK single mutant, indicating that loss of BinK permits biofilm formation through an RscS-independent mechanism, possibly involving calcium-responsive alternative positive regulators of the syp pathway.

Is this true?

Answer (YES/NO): YES